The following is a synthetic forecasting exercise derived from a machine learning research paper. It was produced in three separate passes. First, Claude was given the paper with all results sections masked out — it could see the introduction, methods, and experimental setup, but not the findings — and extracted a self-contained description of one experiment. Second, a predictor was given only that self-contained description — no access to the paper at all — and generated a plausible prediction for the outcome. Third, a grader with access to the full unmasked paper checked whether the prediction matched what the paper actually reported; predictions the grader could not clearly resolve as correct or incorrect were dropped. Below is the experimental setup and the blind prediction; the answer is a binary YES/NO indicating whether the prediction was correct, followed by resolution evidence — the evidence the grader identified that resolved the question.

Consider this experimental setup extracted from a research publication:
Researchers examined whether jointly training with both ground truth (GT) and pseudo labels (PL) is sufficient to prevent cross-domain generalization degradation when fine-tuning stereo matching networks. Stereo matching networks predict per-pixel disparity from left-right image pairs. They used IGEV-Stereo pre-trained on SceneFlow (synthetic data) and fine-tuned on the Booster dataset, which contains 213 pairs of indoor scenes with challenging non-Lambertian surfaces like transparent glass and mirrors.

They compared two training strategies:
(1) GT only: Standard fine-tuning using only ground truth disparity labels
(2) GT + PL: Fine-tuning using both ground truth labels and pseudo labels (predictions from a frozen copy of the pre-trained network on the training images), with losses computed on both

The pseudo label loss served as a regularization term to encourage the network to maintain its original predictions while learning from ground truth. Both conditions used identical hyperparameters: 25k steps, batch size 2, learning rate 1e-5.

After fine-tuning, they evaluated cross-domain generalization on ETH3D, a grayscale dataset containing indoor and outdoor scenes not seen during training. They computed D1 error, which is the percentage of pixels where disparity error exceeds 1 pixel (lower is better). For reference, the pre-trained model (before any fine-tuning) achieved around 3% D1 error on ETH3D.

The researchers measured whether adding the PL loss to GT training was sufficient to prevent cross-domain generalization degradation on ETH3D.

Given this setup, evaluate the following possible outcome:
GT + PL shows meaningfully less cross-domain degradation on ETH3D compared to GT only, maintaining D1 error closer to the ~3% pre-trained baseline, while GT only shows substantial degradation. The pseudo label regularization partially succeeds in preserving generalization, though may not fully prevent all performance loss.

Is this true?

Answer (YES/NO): YES